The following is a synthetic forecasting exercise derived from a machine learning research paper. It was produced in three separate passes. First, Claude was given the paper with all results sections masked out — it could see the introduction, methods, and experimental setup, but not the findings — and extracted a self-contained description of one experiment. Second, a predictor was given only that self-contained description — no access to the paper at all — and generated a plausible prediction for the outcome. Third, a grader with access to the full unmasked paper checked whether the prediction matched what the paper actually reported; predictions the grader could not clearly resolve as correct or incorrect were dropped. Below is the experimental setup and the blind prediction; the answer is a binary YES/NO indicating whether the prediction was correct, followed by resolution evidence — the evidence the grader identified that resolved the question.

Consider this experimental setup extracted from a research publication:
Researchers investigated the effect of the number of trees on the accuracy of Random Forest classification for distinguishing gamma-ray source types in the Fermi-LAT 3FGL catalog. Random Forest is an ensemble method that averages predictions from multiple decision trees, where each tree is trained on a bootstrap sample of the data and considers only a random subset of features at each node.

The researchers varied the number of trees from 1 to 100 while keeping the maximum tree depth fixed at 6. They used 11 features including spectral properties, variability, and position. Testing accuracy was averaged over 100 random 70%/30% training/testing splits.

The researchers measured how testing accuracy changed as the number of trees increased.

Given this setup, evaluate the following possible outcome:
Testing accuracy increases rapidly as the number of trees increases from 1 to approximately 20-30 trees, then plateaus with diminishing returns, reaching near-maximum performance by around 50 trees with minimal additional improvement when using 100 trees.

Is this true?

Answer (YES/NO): YES